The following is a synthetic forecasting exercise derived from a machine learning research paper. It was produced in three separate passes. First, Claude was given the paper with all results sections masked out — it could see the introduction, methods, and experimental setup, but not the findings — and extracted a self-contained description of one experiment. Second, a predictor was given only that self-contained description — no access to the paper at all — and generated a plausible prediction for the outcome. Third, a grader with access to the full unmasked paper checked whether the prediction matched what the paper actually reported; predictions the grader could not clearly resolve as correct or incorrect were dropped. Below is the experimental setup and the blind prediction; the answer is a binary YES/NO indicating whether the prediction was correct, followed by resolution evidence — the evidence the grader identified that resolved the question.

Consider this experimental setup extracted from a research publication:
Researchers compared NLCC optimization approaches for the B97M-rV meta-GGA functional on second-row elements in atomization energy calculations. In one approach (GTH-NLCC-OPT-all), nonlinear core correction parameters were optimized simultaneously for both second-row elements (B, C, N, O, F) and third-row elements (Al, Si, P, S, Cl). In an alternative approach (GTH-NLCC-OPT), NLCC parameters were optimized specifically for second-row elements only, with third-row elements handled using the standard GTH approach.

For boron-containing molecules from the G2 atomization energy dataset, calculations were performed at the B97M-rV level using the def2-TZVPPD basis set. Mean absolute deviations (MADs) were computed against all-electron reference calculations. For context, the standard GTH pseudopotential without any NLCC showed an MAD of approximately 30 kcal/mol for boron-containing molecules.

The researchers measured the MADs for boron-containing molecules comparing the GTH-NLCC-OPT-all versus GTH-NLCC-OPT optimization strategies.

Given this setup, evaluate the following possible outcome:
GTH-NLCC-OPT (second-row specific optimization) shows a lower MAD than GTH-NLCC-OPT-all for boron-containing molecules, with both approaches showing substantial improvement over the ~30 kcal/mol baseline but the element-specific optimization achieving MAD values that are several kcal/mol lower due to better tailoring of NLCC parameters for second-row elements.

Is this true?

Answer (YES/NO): NO